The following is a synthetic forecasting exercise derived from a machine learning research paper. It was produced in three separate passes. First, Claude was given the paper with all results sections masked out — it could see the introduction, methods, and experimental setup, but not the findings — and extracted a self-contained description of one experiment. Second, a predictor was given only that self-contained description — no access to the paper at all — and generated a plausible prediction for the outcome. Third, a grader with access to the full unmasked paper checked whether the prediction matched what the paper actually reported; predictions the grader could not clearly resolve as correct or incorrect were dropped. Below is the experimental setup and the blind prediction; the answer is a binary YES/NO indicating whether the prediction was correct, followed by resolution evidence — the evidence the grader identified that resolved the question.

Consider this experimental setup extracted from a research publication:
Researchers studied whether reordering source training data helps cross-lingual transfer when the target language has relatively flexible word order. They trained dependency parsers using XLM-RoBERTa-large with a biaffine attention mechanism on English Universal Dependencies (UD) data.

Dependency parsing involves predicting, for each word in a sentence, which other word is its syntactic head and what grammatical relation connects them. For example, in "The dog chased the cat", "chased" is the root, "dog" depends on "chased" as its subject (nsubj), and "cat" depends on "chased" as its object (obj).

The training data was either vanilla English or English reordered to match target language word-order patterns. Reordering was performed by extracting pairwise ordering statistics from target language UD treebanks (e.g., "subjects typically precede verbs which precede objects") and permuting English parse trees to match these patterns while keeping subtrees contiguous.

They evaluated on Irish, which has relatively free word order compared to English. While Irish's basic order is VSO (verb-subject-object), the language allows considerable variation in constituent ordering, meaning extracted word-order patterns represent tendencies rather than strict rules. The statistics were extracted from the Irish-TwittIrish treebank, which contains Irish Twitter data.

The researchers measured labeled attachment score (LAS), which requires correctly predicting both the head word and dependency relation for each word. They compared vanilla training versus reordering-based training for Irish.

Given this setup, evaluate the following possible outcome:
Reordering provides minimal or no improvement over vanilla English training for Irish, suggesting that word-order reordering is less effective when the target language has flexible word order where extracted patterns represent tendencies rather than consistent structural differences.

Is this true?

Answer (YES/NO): NO